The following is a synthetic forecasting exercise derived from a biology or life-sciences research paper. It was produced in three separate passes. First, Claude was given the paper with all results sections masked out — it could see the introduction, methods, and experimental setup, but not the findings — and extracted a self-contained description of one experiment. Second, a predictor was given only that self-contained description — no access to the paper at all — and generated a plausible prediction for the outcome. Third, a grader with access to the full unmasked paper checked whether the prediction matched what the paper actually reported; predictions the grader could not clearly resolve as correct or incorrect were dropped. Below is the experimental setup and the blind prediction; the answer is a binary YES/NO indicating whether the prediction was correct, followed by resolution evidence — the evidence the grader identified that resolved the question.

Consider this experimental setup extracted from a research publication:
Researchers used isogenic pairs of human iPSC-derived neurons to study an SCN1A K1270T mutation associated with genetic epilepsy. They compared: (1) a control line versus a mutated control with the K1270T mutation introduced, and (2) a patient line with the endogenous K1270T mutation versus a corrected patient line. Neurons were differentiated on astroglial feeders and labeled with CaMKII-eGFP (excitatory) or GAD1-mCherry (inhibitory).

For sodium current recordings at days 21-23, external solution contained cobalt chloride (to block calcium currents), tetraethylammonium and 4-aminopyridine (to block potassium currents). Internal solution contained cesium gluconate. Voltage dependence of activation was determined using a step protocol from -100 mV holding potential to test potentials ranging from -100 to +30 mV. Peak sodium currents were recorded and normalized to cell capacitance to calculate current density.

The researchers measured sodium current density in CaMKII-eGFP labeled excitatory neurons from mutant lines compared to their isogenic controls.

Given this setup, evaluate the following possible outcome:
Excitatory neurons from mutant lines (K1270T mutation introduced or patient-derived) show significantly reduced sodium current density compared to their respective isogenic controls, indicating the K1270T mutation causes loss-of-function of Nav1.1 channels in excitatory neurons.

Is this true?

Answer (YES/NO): NO